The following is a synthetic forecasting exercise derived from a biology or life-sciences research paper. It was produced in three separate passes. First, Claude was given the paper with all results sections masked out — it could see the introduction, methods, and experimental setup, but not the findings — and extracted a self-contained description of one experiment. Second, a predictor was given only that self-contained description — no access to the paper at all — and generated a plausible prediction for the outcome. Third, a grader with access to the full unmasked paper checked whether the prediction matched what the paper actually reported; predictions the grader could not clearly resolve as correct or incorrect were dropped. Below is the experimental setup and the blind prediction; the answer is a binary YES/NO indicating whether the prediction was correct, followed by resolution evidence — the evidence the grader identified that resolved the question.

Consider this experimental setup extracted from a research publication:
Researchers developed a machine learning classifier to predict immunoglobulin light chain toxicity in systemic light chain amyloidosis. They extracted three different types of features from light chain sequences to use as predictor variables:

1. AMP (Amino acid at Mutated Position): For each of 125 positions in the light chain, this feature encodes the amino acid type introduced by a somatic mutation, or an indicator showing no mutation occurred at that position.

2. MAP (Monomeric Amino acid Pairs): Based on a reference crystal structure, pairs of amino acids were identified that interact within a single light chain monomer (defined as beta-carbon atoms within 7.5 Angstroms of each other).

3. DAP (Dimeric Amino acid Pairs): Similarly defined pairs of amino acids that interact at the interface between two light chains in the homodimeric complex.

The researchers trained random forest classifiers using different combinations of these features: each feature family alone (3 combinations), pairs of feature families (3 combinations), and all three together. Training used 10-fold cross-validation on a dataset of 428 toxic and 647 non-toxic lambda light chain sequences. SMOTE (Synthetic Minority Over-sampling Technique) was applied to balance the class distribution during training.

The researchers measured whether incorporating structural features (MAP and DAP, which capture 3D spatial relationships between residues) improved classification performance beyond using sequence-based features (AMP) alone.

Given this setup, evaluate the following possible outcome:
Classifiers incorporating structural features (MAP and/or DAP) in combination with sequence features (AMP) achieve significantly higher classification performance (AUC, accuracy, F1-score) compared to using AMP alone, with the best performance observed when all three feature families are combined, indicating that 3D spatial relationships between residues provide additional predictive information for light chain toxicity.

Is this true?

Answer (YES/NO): NO